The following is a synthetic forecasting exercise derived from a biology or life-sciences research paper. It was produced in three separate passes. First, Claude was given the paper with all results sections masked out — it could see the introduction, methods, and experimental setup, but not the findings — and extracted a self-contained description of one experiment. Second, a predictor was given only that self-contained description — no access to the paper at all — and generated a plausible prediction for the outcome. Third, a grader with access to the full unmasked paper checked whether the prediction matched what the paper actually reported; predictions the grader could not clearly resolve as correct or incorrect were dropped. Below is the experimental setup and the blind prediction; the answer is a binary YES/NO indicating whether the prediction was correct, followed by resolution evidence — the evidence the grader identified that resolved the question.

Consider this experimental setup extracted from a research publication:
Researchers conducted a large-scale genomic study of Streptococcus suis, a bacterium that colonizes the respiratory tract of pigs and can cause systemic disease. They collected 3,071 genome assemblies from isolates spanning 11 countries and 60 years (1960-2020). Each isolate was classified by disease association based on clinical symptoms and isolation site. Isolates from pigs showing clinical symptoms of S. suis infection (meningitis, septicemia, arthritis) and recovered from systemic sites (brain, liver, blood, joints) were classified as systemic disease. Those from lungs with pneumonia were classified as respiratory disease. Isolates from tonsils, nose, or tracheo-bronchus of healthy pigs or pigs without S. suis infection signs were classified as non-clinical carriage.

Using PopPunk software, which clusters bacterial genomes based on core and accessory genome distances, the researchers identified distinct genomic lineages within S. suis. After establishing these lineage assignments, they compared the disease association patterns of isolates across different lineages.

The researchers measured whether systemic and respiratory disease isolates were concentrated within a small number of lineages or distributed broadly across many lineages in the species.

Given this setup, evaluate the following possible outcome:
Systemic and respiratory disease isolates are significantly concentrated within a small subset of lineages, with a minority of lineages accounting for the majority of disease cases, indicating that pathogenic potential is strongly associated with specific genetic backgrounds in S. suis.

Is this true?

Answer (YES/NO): YES